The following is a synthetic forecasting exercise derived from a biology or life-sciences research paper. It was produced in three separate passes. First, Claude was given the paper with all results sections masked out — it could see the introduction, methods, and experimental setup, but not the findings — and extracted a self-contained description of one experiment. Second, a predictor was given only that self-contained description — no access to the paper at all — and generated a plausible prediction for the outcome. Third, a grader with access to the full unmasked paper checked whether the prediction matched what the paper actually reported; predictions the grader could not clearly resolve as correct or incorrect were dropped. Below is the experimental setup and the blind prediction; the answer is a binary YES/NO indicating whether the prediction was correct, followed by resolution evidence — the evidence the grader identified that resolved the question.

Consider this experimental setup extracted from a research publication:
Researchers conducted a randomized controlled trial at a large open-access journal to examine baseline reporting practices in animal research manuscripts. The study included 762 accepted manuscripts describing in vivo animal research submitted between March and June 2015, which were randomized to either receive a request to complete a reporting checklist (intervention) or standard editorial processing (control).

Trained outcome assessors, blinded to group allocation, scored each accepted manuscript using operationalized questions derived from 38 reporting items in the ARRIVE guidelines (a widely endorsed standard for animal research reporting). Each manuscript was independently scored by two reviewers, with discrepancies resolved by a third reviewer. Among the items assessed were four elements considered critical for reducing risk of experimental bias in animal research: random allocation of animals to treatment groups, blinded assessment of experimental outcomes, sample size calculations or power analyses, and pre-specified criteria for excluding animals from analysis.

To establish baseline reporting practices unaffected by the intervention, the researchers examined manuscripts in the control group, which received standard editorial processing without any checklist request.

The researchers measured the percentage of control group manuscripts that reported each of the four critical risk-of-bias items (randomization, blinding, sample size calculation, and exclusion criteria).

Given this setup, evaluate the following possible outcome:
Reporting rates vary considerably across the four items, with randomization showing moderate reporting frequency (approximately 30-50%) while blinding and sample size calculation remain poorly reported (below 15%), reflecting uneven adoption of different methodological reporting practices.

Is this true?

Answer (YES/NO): NO